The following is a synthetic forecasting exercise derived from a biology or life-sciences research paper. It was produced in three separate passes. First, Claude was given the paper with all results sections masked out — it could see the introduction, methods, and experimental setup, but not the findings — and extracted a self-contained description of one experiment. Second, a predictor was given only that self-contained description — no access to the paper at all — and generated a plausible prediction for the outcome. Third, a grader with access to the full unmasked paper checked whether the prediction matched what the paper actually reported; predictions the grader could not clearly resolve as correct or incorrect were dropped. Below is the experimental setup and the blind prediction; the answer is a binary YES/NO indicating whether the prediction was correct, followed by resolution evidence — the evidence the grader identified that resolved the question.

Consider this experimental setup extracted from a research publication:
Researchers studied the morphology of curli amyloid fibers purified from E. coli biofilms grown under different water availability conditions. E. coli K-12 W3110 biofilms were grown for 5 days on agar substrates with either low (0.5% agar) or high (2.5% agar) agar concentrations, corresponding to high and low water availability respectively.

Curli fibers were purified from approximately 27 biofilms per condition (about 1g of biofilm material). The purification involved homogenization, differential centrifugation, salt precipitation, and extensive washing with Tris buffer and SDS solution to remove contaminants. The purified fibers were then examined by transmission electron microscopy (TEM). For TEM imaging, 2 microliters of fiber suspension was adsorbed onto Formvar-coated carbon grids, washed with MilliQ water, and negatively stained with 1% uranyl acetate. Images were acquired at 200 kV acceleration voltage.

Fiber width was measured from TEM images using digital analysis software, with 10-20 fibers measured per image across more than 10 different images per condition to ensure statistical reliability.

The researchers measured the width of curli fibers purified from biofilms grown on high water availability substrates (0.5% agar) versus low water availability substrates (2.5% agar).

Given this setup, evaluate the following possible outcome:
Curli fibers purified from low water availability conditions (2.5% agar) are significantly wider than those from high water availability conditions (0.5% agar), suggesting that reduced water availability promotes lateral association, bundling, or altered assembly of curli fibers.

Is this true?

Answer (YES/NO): NO